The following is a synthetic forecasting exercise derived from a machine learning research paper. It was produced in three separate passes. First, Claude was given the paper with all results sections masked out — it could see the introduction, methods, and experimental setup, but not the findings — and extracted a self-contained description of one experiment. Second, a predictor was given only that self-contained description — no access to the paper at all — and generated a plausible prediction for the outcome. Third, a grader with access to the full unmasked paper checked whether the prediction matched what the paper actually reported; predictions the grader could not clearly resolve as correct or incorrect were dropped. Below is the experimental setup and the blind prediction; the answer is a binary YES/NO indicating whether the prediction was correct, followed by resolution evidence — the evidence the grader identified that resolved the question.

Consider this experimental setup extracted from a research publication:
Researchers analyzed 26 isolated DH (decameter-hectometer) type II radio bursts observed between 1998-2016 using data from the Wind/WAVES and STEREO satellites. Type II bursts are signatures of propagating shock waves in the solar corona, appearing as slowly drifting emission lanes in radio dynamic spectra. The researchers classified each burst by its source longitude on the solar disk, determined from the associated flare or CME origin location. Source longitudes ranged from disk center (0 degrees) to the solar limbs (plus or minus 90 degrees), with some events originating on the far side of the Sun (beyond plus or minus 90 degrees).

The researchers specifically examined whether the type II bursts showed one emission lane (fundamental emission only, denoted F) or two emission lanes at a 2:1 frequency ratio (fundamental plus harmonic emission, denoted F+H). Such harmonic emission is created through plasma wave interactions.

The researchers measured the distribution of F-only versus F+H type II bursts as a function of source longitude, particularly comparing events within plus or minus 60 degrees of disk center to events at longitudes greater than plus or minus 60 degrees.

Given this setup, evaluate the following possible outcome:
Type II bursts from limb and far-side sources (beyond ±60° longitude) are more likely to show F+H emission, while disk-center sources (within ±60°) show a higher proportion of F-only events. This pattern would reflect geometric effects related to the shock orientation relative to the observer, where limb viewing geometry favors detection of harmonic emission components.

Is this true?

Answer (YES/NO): YES